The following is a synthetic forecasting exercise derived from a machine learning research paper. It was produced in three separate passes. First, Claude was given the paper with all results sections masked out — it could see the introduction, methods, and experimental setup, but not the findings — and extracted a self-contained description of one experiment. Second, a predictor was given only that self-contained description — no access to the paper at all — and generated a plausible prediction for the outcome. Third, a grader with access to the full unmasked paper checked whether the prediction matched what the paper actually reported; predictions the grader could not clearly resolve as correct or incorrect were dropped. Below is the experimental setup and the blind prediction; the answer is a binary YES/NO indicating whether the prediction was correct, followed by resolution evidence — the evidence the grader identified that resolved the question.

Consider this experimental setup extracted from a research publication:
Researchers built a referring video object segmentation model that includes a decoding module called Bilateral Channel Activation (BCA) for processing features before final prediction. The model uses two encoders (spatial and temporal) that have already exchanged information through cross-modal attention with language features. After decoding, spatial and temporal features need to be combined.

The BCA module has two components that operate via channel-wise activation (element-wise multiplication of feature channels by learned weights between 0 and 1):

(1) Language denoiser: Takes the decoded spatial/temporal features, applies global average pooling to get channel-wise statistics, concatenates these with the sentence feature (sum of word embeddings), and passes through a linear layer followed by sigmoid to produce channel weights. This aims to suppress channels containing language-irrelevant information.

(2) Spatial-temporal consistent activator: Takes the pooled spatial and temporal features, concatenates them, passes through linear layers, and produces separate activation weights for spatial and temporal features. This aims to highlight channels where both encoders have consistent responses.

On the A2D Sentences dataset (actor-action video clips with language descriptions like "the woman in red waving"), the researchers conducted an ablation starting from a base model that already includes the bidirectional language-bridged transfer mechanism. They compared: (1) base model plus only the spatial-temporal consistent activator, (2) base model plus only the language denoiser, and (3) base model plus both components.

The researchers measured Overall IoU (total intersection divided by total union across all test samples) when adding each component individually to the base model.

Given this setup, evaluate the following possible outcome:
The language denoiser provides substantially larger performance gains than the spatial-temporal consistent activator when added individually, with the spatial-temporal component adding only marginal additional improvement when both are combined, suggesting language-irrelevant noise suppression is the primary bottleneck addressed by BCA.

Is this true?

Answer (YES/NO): YES